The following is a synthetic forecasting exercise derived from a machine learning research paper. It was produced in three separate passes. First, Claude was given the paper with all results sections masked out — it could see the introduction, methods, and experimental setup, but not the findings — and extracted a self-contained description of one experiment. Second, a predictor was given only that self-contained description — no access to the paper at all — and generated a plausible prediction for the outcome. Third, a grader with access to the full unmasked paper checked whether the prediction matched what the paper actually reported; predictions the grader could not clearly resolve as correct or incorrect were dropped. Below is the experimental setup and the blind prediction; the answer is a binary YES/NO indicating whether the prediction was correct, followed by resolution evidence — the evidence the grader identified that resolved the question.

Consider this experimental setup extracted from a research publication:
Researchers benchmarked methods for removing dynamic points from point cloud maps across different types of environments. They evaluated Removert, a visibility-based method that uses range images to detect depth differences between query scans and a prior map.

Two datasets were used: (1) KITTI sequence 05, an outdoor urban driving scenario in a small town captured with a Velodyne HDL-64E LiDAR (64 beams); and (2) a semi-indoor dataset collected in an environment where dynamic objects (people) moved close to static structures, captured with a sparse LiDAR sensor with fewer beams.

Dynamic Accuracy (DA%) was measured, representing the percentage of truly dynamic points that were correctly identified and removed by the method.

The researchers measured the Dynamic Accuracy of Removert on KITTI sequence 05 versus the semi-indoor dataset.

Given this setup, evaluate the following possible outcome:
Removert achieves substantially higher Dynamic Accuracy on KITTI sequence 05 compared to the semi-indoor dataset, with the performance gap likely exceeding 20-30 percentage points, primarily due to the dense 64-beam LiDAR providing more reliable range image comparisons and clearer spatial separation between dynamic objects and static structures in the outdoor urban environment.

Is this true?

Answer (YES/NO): NO